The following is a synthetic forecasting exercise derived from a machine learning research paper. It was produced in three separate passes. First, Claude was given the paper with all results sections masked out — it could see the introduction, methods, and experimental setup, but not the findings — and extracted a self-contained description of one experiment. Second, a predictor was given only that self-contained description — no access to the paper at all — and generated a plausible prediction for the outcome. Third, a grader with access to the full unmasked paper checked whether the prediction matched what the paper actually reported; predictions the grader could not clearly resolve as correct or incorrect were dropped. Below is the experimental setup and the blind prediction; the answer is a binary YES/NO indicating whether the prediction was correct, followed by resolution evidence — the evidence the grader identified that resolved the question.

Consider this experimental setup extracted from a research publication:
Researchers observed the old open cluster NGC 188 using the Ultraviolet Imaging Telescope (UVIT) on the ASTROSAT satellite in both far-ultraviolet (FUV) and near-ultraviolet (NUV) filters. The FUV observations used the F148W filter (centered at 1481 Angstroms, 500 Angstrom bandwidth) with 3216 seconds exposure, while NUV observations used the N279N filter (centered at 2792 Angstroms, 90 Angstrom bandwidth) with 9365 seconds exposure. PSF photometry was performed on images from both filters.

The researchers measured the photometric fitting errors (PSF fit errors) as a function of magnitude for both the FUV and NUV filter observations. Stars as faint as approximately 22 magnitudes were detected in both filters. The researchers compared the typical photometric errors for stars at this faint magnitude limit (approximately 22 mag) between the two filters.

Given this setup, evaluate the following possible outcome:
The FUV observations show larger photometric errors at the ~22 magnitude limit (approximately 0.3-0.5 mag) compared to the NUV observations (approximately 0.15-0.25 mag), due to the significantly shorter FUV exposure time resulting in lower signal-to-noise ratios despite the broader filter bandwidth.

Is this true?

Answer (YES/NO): NO